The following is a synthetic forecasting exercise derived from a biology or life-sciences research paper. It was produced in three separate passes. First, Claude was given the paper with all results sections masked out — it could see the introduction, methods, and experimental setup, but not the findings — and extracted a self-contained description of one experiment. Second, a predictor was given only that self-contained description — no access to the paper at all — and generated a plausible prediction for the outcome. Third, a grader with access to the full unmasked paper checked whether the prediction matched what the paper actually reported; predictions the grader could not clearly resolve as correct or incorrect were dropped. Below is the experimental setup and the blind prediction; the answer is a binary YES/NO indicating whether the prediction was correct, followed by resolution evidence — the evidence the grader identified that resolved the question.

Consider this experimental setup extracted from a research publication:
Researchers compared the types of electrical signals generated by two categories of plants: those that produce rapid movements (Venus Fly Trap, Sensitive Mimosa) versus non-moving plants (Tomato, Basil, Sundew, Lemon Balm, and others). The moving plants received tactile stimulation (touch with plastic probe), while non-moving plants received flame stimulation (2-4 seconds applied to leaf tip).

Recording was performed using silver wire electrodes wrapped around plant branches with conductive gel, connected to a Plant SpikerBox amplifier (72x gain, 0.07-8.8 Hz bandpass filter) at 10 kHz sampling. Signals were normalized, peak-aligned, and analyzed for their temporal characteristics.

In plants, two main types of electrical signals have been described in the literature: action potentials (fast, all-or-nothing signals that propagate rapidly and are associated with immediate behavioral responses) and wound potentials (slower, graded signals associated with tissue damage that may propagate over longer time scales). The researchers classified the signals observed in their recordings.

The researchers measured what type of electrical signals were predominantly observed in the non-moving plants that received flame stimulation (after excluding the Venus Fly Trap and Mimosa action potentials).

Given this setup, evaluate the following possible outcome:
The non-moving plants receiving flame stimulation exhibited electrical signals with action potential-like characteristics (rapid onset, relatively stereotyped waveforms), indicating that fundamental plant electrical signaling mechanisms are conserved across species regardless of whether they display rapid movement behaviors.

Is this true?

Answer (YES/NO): NO